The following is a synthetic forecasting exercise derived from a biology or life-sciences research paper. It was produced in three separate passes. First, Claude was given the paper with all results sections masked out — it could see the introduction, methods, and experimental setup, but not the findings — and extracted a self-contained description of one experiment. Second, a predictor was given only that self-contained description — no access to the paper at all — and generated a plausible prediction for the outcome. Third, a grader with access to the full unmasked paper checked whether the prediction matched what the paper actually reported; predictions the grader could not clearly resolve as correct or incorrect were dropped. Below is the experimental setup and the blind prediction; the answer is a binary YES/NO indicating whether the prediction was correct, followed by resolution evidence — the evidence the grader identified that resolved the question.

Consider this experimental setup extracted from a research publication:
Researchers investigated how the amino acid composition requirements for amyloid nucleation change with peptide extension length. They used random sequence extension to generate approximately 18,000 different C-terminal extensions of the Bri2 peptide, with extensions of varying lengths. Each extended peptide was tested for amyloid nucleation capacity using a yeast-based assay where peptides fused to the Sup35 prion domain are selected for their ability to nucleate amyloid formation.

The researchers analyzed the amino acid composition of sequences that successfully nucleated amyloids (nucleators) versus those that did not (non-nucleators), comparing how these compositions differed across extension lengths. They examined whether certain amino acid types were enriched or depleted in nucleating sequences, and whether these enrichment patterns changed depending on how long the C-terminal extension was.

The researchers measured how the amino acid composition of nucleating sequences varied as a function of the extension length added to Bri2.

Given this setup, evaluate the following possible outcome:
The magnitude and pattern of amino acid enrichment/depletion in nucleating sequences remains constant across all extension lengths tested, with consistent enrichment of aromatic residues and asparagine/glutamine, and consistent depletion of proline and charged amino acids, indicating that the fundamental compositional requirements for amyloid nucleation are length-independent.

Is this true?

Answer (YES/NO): NO